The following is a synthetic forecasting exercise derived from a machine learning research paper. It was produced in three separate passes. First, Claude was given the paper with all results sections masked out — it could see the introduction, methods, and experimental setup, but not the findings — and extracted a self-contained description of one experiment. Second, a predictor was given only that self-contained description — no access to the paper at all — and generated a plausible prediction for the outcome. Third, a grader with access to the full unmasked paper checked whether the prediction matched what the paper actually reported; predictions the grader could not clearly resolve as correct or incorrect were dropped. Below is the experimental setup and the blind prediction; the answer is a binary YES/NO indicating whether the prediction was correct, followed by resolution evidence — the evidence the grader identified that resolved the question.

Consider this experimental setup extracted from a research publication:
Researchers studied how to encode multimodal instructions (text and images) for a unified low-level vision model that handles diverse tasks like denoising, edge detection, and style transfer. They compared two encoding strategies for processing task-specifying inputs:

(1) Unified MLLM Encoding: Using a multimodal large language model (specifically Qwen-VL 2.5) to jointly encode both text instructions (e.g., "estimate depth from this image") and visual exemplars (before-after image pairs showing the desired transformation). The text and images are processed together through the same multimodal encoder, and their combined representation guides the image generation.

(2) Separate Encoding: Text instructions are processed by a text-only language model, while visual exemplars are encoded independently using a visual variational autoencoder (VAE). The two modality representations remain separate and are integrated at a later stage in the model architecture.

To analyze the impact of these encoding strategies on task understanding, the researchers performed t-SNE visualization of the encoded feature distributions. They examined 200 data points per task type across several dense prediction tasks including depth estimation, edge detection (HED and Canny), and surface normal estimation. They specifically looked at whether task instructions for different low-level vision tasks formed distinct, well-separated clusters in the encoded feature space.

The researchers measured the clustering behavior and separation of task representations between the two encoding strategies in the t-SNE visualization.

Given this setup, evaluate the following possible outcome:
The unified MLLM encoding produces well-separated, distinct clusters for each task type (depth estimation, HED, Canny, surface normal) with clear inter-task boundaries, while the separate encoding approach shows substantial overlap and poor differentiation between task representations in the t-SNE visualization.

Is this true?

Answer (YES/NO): NO